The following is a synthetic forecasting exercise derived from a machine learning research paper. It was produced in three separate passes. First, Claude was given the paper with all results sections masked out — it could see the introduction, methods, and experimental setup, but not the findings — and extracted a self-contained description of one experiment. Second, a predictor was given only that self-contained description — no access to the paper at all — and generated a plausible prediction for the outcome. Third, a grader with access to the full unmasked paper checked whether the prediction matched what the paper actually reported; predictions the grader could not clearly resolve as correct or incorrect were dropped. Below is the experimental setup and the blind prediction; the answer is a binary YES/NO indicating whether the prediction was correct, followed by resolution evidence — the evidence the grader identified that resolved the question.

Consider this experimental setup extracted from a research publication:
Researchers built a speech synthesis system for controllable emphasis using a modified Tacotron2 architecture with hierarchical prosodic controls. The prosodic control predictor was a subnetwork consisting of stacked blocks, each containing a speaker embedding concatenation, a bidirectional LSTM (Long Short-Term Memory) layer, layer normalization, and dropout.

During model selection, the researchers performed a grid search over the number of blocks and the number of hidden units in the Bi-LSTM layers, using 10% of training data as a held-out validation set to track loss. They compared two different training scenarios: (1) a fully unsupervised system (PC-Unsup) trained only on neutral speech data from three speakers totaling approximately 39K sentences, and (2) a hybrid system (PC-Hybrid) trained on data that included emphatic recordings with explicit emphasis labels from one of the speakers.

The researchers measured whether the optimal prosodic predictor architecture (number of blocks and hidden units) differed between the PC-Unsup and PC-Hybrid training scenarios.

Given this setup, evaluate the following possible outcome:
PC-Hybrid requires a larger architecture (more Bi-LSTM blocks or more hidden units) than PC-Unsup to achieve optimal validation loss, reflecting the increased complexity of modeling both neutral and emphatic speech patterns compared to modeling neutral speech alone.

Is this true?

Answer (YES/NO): NO